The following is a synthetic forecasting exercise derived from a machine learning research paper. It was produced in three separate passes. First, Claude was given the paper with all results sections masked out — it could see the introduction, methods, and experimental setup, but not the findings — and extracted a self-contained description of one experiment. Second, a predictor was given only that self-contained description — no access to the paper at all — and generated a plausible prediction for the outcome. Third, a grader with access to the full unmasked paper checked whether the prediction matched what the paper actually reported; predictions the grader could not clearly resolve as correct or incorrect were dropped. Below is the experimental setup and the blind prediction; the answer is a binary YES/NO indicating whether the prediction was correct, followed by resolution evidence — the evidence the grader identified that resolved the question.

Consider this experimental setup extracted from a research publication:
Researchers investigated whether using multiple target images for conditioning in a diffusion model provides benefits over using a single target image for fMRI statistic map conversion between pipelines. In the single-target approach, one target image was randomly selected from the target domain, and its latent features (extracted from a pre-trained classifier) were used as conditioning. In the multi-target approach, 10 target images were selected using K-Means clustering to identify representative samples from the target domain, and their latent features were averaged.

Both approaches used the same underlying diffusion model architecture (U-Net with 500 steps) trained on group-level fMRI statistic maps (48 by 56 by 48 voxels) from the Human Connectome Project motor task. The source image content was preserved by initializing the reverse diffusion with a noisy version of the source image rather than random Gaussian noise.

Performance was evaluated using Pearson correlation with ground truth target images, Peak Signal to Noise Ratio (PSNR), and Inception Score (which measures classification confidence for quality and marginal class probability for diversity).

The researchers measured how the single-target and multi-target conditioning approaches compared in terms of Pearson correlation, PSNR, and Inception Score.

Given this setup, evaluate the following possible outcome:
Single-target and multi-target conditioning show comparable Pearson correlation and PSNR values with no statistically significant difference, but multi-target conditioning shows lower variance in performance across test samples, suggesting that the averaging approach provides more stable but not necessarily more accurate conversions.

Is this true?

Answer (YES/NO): NO